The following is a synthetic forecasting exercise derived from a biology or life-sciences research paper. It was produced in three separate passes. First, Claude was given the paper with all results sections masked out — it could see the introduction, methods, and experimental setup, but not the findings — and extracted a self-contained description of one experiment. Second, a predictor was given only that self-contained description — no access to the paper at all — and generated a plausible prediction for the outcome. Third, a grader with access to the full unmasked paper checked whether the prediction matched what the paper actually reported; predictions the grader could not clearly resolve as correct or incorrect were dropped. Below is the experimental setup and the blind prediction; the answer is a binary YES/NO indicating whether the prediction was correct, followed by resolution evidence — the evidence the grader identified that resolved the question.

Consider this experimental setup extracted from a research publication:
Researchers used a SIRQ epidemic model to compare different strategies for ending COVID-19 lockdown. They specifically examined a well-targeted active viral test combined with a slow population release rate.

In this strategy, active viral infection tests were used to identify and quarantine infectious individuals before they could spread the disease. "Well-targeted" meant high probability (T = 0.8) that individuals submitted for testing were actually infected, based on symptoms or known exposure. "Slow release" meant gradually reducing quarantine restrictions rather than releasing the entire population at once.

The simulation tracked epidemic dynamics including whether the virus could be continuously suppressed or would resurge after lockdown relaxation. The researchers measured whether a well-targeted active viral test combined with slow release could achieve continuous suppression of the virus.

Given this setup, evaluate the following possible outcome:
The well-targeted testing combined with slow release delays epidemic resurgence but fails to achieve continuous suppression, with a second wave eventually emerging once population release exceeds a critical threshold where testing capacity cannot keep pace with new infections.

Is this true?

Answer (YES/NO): NO